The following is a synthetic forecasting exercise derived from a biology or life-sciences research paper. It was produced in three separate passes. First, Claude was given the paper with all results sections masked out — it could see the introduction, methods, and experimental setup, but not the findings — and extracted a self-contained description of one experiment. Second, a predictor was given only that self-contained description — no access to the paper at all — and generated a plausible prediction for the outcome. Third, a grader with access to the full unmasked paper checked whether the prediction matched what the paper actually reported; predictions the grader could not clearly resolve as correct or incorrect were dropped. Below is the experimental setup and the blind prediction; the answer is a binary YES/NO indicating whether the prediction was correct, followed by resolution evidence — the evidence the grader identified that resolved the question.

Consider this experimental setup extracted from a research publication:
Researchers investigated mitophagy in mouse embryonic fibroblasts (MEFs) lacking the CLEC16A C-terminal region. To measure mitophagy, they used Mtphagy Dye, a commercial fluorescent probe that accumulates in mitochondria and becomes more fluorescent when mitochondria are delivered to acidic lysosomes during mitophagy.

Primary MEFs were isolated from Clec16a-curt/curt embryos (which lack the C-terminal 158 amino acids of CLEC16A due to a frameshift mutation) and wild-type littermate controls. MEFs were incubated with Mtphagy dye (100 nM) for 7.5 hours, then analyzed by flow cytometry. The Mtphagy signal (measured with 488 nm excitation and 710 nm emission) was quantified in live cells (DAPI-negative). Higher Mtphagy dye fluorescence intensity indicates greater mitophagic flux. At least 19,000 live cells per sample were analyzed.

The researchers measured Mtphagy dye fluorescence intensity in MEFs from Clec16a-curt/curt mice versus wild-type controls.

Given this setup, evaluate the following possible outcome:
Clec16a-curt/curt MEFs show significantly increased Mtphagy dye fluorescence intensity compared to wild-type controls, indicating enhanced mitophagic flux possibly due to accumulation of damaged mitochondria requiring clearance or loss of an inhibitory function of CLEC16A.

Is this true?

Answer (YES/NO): NO